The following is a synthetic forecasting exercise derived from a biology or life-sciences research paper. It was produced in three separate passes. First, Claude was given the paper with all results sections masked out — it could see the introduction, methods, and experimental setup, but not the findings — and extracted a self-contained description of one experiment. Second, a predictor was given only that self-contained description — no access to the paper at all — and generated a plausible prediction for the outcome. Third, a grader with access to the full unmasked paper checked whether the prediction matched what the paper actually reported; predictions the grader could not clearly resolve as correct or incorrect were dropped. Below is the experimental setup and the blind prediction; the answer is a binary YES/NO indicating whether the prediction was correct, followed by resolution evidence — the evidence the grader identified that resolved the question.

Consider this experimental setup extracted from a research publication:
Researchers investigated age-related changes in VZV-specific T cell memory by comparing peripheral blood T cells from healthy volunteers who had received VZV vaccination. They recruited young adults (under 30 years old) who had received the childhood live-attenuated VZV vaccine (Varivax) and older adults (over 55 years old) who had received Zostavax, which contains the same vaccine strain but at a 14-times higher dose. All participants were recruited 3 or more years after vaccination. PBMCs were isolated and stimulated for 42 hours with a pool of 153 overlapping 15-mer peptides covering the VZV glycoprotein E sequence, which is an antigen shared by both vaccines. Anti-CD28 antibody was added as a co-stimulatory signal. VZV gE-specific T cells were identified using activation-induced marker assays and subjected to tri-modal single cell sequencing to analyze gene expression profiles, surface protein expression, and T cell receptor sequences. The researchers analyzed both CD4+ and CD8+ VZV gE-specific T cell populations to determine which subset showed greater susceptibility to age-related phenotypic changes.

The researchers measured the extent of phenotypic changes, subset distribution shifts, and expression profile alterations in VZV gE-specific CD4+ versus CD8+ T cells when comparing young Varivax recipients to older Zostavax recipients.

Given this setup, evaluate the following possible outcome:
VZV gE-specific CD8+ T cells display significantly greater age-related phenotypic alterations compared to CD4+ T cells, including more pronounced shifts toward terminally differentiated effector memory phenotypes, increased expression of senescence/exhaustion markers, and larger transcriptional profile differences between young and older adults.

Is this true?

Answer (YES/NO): NO